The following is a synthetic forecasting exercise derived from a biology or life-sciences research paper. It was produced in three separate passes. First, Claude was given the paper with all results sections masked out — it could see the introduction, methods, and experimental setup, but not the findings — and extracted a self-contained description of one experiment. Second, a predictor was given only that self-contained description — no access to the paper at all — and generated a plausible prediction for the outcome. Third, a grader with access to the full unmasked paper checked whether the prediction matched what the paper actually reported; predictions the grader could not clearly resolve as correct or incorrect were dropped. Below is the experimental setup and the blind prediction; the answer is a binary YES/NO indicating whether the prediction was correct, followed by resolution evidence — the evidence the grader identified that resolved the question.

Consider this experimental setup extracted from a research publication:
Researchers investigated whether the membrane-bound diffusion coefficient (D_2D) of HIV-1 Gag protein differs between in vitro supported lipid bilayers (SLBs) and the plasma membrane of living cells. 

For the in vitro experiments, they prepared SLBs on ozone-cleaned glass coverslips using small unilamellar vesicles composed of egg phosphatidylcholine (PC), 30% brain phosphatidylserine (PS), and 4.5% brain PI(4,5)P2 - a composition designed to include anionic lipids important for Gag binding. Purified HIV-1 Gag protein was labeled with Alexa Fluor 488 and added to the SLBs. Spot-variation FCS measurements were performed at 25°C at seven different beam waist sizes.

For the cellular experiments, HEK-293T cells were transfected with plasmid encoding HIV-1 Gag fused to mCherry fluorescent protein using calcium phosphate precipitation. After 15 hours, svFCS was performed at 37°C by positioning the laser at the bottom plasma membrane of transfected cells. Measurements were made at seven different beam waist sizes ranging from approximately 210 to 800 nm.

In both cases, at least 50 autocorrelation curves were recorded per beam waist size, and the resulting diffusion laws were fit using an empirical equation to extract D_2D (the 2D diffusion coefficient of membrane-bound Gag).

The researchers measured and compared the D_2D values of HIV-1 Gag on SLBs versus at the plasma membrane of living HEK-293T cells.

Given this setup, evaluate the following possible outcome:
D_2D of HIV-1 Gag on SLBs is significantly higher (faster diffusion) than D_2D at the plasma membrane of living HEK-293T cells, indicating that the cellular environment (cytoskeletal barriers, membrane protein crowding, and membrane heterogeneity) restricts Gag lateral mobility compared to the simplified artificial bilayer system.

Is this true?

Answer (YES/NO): NO